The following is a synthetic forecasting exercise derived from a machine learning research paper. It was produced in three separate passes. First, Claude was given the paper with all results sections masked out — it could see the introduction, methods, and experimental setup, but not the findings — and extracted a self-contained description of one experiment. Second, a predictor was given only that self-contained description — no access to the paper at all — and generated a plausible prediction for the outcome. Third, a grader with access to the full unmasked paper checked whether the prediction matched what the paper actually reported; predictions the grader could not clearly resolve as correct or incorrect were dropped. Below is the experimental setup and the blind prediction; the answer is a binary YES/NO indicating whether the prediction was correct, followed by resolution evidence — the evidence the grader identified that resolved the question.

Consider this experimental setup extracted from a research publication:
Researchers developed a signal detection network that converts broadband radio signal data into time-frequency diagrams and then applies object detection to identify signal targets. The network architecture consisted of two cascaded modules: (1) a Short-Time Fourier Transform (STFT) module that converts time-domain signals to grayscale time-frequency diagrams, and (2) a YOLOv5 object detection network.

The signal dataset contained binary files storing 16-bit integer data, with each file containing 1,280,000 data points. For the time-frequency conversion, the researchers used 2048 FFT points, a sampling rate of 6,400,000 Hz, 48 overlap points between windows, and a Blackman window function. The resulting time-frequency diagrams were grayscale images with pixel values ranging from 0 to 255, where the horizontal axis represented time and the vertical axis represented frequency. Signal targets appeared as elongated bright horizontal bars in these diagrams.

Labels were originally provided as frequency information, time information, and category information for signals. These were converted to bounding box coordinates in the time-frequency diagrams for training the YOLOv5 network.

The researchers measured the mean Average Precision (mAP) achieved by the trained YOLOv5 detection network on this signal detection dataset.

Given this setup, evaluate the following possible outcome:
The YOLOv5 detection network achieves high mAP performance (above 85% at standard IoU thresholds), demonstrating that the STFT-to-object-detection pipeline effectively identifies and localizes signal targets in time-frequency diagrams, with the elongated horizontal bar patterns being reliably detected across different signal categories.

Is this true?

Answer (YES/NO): NO